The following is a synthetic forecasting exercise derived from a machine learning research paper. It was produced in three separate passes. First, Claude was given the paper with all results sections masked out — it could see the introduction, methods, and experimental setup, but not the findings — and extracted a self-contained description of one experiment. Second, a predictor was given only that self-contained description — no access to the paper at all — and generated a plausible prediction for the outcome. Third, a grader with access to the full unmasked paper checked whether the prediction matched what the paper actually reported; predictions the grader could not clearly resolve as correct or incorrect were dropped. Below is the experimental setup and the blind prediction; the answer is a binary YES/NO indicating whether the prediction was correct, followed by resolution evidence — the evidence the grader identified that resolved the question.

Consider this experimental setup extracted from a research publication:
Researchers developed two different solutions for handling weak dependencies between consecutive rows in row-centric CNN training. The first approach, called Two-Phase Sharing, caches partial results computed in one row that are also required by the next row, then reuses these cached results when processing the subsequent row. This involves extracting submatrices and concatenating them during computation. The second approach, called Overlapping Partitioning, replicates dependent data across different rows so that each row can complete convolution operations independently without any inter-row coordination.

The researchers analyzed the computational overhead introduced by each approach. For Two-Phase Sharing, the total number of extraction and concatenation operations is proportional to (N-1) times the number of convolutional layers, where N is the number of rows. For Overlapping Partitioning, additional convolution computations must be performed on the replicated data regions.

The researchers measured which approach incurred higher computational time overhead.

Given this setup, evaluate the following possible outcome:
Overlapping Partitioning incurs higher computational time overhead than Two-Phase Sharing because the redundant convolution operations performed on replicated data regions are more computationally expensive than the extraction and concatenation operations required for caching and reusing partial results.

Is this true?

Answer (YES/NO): NO